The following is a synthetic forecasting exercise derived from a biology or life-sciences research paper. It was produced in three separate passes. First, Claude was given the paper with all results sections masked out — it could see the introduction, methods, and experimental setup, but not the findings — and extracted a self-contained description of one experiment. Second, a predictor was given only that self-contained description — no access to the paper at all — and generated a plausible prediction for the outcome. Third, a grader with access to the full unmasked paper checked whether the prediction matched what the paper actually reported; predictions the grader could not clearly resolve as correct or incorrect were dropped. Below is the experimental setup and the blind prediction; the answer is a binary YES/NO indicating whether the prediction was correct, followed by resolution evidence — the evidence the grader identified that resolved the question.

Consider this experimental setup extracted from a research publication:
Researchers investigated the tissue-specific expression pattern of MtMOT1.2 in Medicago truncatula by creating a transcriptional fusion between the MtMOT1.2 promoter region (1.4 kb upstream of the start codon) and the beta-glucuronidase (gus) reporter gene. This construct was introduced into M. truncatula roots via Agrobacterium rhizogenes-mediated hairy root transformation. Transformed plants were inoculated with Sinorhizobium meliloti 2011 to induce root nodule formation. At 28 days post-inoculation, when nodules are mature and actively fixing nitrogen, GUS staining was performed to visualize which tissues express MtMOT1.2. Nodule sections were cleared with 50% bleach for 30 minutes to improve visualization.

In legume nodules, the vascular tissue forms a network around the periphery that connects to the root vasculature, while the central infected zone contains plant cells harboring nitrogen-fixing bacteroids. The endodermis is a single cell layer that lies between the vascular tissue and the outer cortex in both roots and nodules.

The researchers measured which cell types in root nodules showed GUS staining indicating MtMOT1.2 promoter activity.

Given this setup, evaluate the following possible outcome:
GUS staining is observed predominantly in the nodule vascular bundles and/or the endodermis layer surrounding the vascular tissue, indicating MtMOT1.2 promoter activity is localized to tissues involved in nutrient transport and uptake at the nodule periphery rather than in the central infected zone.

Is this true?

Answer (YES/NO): YES